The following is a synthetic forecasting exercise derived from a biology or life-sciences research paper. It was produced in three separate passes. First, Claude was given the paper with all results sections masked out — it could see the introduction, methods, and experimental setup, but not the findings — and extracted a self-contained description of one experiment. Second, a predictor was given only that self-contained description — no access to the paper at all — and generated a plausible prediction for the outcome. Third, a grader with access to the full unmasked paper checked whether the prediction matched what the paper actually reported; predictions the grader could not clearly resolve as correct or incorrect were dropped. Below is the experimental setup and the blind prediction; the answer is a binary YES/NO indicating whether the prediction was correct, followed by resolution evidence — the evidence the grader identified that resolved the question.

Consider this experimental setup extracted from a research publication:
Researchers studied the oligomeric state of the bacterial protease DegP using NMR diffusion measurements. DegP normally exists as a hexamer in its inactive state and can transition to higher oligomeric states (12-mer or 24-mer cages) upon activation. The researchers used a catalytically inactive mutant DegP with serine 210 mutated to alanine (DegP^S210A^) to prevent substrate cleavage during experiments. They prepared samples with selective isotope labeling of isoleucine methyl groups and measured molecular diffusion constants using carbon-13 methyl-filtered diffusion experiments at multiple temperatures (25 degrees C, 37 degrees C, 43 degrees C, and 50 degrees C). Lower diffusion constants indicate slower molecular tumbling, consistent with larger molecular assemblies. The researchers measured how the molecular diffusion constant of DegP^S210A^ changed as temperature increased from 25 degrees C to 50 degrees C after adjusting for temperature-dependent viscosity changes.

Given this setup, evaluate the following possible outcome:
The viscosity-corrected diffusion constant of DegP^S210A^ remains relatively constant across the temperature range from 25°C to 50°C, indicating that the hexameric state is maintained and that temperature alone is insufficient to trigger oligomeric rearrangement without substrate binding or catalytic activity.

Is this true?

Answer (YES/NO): NO